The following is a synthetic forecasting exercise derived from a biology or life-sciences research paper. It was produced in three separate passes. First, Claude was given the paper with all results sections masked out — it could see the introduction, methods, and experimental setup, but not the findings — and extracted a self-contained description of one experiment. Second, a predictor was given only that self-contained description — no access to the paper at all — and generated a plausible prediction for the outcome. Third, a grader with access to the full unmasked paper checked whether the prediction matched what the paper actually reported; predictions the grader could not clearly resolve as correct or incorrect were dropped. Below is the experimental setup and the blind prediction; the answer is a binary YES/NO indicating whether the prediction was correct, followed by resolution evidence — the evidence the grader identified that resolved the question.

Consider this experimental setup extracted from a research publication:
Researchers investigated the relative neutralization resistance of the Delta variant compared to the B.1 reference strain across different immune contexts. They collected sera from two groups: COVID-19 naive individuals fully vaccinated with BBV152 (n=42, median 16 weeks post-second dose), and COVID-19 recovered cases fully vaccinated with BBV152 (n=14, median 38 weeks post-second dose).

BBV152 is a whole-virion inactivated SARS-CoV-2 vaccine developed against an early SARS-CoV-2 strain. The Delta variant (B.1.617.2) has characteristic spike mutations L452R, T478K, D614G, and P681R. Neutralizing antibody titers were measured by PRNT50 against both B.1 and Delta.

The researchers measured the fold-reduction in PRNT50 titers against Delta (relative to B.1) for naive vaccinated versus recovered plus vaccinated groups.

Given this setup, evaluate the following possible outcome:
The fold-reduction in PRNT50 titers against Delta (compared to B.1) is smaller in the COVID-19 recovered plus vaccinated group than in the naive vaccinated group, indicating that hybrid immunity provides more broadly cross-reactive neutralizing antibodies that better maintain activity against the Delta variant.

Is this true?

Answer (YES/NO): NO